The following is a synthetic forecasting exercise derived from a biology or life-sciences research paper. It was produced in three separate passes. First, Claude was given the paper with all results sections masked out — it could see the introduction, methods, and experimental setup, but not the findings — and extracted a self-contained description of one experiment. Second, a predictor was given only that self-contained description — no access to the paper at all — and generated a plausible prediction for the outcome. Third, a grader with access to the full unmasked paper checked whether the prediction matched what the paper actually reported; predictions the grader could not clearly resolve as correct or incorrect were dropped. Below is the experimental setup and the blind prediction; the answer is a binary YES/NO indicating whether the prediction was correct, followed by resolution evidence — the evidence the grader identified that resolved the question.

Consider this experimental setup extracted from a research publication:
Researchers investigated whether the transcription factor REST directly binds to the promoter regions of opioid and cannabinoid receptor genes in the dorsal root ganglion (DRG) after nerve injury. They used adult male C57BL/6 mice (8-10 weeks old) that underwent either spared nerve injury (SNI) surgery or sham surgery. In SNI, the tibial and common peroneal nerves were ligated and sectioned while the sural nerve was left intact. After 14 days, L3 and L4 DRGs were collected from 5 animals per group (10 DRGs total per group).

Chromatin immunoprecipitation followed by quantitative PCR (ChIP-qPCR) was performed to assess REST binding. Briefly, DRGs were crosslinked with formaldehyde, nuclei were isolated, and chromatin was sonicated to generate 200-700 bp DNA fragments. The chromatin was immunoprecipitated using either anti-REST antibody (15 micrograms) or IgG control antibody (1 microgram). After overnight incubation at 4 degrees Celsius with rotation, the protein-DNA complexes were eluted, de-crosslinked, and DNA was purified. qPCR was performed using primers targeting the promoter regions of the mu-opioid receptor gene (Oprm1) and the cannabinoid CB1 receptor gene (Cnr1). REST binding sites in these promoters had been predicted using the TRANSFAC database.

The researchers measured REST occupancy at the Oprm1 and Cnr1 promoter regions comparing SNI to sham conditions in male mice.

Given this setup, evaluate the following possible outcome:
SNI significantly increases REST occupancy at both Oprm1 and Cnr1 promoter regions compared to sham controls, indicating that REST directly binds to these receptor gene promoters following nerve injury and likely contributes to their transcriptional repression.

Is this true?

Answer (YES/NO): YES